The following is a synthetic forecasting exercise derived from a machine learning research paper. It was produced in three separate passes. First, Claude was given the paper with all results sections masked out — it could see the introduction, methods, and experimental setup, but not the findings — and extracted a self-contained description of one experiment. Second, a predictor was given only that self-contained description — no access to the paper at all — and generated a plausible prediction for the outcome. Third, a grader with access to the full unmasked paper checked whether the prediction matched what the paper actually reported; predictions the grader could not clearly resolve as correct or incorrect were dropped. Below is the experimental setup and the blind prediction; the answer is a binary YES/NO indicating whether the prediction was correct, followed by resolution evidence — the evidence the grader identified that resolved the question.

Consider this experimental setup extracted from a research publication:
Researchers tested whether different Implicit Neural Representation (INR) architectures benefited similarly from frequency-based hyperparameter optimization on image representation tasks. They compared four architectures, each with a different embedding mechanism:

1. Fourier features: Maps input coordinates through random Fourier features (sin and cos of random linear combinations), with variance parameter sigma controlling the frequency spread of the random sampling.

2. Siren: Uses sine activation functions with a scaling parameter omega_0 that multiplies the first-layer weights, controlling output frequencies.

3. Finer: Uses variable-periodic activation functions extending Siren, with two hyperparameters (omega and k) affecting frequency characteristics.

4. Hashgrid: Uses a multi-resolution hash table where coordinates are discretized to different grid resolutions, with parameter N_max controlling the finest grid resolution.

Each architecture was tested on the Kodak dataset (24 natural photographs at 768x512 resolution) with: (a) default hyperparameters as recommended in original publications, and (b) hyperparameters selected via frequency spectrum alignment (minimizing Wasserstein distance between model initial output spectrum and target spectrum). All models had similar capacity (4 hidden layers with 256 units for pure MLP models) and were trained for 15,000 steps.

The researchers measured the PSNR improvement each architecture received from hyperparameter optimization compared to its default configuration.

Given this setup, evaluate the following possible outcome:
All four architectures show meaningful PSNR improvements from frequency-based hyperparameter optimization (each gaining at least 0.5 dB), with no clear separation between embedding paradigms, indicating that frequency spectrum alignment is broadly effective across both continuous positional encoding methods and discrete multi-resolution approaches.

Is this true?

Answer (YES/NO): NO